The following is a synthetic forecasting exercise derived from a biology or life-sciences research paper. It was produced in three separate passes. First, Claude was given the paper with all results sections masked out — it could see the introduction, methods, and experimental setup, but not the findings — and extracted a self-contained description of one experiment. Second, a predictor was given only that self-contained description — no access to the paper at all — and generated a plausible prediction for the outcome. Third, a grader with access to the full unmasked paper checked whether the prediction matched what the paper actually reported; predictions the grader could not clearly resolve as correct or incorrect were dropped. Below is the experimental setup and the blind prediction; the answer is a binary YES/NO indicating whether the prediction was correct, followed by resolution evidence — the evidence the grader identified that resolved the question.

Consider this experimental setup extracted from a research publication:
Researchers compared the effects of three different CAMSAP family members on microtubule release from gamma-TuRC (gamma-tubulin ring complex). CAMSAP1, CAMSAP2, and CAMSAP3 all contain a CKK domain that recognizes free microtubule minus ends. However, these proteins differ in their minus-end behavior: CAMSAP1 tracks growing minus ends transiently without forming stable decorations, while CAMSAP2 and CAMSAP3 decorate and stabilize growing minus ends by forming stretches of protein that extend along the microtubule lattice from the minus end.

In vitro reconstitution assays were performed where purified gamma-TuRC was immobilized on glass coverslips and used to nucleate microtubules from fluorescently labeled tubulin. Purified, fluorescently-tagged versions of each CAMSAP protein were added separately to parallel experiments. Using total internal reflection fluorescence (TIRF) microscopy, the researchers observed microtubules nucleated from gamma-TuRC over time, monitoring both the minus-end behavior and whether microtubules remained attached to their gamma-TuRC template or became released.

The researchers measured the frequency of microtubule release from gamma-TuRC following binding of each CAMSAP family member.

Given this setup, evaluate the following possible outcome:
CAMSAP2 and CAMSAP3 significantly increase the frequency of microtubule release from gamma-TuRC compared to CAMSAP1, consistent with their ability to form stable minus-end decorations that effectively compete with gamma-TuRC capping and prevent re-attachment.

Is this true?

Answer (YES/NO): YES